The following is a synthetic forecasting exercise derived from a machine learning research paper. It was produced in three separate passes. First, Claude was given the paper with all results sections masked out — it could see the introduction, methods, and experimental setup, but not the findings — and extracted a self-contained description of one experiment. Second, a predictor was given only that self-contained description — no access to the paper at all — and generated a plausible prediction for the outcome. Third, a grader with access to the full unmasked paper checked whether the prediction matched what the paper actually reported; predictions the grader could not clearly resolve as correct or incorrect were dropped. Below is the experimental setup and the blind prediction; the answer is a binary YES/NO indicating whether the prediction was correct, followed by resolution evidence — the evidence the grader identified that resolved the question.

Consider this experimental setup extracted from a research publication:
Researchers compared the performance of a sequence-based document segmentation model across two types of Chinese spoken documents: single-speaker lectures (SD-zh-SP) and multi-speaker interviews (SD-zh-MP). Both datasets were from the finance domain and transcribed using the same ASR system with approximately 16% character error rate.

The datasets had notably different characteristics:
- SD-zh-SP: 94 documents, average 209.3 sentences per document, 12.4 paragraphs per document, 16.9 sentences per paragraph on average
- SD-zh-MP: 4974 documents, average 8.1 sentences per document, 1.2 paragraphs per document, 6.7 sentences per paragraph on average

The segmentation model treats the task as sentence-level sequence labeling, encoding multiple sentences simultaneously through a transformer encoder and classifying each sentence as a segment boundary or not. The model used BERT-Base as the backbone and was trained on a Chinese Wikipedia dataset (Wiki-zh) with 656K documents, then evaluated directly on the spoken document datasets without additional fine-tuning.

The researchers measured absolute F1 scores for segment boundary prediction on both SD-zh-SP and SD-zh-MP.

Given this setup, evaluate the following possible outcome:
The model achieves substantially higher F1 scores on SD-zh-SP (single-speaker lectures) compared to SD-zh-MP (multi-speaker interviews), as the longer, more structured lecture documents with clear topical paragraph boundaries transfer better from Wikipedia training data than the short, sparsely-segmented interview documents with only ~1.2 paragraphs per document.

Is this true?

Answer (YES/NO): YES